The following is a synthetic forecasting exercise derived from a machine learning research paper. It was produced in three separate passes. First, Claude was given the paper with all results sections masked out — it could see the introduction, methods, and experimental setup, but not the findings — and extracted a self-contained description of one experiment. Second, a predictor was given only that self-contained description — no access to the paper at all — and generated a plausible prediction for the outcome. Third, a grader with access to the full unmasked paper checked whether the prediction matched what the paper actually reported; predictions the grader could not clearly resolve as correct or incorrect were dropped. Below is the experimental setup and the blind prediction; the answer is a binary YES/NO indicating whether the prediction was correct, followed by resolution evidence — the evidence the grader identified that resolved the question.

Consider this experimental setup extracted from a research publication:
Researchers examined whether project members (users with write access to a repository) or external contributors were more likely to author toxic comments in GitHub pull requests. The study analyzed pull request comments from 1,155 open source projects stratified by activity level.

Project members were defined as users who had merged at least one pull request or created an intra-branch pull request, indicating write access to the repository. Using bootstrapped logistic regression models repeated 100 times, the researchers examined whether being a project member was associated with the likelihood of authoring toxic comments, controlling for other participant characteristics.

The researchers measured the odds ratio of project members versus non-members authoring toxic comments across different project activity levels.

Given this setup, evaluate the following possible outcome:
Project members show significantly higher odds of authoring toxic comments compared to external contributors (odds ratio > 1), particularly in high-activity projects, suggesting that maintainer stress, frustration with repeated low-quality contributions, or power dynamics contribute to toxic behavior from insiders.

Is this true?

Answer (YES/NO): NO